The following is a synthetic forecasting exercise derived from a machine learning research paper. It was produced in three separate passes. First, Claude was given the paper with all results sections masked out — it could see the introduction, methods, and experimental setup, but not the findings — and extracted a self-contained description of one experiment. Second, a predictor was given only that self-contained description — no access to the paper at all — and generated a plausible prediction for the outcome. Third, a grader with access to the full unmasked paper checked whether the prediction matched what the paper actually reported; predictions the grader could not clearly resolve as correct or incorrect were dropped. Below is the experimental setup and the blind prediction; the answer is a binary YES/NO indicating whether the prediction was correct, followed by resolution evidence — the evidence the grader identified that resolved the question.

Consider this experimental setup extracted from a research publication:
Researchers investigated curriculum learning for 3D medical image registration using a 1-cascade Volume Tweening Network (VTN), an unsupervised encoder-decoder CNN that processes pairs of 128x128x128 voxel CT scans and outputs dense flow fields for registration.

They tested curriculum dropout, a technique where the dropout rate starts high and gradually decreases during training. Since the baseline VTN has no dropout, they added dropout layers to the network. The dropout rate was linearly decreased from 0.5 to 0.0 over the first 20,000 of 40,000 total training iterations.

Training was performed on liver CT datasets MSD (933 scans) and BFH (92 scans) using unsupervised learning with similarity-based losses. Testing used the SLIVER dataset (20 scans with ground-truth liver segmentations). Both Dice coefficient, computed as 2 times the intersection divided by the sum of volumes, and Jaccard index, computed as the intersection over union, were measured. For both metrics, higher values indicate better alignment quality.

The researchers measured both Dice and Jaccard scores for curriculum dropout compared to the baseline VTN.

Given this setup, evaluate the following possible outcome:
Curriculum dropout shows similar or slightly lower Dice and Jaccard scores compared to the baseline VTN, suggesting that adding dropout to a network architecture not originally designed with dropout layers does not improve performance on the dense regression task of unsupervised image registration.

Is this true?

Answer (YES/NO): YES